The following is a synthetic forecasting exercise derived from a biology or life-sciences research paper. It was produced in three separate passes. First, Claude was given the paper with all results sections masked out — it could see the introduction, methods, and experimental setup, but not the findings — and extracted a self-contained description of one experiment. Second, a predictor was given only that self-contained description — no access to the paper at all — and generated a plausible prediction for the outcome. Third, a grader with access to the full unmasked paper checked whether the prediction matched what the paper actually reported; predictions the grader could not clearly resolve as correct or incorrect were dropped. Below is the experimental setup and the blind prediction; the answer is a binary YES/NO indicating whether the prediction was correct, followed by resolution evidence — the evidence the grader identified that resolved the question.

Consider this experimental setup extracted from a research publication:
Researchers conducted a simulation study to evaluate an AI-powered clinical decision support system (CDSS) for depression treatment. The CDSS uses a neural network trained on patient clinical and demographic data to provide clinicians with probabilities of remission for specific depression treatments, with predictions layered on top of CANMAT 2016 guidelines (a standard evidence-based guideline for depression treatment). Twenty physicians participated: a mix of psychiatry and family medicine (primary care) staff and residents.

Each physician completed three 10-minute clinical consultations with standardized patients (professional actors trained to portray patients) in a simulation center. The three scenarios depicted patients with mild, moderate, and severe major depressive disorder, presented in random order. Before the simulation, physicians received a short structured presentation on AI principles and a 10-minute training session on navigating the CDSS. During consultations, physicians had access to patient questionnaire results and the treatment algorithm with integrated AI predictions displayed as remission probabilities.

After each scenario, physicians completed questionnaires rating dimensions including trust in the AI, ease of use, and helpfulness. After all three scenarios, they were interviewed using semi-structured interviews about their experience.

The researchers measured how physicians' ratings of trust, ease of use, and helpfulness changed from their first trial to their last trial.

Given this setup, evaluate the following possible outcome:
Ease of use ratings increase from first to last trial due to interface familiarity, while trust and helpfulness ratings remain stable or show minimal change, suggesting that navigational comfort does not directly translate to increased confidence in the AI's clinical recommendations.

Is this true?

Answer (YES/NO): NO